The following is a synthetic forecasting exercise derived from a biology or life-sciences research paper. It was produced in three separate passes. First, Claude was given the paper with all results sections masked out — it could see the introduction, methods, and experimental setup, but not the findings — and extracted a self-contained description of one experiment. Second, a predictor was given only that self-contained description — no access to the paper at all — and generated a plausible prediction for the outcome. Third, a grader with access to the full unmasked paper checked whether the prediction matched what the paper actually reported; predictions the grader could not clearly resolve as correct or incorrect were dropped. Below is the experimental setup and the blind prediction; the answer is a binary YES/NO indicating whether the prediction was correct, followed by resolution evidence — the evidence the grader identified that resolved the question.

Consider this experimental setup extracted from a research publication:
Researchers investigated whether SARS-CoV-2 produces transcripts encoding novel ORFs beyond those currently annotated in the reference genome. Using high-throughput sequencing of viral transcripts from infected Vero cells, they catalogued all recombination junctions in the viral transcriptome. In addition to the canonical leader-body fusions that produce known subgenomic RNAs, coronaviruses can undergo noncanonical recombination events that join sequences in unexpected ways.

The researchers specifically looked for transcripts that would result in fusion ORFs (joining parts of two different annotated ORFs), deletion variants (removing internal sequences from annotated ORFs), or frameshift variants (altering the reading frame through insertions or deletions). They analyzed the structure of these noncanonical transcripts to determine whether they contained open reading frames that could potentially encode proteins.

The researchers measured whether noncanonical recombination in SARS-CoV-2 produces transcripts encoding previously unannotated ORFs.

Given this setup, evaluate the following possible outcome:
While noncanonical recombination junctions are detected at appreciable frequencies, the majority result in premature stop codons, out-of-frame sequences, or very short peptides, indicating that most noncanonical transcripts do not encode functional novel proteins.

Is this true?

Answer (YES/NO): NO